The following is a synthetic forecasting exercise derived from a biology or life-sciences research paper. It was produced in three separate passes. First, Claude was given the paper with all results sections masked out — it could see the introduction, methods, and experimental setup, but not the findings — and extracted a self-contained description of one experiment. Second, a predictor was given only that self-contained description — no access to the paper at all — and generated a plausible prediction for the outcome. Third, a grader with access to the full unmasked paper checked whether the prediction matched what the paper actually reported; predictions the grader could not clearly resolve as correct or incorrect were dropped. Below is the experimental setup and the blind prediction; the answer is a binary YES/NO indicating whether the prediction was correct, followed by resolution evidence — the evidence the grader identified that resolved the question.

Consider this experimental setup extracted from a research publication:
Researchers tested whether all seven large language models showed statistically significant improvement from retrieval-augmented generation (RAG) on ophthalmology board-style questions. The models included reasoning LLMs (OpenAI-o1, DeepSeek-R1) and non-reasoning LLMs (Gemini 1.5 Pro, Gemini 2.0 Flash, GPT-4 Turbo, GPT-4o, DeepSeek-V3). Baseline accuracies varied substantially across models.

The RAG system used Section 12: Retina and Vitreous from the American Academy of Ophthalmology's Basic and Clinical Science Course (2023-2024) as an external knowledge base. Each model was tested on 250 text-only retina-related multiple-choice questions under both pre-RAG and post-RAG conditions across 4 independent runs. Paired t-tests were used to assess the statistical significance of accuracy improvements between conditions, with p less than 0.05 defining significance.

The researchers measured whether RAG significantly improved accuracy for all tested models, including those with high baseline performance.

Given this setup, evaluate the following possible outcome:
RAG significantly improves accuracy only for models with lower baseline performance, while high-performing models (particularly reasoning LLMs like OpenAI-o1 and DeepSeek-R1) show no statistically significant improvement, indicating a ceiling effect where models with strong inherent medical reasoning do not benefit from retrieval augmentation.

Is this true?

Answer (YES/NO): NO